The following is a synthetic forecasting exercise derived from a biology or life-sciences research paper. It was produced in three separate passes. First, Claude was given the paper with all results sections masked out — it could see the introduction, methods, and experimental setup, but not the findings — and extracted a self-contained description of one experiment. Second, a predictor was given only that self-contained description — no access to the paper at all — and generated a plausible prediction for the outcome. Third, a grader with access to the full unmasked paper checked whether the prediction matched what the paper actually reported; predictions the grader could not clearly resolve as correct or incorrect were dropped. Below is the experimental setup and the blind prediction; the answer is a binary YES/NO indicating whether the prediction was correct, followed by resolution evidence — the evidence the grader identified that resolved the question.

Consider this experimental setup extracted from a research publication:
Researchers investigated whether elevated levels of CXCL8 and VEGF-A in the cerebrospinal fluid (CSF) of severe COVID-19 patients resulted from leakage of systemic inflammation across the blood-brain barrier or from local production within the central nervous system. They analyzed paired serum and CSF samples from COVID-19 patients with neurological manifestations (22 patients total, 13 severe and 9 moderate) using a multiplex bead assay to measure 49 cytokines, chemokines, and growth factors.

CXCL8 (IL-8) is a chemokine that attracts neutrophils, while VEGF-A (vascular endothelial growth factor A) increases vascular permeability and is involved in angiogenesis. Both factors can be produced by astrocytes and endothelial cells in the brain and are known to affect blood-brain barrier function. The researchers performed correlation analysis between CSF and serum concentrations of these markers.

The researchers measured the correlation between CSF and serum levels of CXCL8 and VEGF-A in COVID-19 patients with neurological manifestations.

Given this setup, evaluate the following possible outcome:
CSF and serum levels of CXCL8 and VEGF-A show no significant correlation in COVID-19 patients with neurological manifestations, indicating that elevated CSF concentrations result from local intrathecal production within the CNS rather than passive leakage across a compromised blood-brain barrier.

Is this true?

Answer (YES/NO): YES